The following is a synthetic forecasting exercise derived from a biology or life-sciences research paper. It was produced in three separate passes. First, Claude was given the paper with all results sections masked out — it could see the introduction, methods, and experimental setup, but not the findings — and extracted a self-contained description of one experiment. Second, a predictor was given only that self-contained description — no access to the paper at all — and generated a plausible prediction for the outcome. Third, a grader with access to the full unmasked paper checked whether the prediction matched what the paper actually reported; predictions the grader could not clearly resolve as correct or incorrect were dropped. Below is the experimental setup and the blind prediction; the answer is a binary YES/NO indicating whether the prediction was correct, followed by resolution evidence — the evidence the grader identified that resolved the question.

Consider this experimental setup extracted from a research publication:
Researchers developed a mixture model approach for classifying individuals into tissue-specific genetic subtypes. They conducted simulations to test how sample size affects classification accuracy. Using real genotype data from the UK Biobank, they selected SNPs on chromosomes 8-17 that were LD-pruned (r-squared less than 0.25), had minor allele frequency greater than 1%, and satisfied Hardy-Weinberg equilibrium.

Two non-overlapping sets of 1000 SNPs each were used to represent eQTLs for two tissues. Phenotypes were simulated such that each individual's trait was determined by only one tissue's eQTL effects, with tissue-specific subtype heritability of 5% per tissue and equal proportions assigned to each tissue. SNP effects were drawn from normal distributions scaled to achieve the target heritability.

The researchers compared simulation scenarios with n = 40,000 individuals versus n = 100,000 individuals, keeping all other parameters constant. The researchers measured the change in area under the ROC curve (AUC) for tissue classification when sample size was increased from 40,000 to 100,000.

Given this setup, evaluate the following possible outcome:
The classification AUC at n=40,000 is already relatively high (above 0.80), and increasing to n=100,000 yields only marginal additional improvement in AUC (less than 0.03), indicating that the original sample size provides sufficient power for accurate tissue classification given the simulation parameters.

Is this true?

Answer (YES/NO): NO